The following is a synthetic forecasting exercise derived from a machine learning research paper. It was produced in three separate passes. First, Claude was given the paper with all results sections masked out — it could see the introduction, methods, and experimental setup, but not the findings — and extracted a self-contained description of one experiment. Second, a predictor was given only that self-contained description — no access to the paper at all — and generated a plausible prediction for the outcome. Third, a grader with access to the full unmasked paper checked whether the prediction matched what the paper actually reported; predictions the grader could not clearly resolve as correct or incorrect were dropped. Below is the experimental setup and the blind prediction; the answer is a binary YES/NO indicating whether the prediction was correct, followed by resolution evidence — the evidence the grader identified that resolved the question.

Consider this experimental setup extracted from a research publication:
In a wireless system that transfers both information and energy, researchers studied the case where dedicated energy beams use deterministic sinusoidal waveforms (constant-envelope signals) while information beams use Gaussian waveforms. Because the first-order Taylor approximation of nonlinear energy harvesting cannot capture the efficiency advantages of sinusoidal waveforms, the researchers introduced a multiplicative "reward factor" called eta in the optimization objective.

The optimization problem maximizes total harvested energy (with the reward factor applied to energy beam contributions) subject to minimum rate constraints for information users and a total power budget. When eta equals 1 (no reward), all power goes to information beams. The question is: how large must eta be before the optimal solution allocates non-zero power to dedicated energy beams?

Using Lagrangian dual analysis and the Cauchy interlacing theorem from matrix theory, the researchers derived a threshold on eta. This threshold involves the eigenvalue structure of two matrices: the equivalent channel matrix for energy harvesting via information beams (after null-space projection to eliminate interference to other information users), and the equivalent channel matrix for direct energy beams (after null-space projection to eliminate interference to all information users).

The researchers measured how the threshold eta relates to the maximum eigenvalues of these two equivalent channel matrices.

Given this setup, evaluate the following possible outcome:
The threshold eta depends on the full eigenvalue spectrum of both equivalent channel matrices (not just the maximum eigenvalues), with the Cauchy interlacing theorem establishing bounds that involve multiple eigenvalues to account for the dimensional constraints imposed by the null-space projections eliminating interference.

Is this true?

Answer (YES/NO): NO